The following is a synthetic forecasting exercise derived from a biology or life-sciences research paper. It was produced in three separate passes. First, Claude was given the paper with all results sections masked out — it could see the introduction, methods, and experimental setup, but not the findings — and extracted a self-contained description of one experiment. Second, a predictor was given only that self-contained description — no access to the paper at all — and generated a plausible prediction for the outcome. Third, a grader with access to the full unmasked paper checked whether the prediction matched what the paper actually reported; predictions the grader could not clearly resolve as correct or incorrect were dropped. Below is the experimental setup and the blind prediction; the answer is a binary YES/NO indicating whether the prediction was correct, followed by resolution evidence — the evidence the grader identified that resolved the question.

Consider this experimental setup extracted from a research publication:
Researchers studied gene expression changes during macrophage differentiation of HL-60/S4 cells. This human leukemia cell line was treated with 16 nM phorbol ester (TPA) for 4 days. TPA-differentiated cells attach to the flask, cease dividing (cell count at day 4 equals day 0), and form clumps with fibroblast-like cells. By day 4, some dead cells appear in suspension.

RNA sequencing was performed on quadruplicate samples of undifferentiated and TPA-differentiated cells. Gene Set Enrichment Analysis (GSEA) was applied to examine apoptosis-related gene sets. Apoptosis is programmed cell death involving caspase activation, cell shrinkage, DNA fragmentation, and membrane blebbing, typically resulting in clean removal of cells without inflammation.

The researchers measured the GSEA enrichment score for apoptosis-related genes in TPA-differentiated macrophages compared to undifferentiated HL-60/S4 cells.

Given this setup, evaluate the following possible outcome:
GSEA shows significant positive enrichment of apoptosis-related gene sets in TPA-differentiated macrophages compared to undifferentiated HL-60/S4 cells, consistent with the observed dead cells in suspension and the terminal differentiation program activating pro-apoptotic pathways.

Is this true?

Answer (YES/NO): YES